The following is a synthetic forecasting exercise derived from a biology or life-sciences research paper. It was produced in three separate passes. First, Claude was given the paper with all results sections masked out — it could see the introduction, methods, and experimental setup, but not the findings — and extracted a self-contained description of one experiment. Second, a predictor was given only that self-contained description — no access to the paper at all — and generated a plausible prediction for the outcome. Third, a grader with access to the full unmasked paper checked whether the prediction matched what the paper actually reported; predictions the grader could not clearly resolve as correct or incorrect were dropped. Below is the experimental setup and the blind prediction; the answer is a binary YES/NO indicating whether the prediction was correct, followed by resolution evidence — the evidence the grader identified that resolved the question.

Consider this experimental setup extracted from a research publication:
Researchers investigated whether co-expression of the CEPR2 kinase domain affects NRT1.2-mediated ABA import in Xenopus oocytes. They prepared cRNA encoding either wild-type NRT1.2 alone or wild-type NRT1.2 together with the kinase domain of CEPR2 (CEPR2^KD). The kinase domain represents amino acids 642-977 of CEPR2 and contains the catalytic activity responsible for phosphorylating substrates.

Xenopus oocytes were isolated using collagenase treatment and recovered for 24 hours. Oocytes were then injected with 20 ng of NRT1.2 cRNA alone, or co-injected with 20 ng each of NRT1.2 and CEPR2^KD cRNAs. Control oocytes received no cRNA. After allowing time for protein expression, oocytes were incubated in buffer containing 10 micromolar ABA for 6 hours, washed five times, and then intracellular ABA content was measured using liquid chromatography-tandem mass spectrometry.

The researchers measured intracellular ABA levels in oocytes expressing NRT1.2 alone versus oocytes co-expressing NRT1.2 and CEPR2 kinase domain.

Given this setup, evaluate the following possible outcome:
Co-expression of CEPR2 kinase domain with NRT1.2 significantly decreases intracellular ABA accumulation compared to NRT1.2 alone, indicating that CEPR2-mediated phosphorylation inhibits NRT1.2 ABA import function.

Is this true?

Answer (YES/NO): YES